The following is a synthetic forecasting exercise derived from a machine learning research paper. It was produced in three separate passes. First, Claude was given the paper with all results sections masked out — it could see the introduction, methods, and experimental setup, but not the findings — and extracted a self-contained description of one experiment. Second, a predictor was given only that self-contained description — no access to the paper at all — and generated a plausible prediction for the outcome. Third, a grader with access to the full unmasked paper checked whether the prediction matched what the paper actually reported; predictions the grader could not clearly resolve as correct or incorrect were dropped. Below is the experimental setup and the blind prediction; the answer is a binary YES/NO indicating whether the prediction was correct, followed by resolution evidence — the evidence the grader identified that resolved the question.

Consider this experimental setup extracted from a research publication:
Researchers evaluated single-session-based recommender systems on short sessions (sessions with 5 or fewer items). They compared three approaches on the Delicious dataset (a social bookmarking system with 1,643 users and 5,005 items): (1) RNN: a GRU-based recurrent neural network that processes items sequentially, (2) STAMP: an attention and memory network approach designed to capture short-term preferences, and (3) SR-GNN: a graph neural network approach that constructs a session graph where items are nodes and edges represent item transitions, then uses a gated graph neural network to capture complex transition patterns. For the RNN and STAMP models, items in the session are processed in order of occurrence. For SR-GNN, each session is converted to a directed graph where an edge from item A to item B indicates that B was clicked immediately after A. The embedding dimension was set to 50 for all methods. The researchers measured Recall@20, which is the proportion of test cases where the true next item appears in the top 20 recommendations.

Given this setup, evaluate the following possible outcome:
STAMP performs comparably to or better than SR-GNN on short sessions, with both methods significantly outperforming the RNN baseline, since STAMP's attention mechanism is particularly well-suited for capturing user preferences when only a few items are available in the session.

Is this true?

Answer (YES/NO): NO